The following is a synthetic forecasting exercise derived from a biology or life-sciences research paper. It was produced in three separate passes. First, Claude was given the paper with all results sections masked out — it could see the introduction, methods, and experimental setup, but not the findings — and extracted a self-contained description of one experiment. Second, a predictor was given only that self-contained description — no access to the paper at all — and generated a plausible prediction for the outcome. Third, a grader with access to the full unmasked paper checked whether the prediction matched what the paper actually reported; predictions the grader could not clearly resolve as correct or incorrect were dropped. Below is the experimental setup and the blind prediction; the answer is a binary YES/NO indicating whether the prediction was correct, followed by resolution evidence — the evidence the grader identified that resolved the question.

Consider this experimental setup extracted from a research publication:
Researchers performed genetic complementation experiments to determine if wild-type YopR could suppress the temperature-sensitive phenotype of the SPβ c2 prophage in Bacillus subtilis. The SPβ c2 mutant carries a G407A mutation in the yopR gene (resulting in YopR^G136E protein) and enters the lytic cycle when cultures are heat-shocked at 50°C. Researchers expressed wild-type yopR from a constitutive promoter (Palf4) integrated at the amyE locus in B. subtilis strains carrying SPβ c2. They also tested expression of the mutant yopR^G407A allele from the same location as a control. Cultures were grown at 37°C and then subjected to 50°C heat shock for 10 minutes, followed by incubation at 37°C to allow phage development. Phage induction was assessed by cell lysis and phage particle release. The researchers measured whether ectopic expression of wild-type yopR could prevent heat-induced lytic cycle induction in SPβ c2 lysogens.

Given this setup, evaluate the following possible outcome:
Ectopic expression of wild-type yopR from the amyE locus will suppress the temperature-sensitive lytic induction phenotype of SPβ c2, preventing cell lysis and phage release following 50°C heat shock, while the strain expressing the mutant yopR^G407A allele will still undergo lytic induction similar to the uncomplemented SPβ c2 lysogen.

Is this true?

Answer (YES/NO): YES